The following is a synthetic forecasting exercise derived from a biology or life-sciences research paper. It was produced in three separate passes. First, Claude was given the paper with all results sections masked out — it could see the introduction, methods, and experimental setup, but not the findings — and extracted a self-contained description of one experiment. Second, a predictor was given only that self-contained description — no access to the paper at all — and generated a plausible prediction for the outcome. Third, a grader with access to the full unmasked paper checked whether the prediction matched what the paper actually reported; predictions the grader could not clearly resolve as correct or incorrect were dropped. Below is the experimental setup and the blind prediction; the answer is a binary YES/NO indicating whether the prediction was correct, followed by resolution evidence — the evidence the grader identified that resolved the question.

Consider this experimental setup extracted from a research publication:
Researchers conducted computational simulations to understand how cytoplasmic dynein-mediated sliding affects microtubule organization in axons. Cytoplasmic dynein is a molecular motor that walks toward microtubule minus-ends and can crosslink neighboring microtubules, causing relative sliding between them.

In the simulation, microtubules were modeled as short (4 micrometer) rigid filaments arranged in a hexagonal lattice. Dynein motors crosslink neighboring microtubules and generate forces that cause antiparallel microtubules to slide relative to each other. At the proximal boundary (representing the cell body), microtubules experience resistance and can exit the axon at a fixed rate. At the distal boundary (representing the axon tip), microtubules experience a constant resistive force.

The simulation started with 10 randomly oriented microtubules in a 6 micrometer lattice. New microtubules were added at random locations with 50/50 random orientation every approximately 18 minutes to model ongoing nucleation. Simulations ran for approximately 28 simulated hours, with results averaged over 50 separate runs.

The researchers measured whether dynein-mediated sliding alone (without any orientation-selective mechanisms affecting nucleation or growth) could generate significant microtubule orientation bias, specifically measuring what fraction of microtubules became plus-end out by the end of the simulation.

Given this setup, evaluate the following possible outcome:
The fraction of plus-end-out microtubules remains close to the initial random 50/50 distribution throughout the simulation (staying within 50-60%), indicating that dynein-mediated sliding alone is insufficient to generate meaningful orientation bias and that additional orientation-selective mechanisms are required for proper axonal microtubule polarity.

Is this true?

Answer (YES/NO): NO